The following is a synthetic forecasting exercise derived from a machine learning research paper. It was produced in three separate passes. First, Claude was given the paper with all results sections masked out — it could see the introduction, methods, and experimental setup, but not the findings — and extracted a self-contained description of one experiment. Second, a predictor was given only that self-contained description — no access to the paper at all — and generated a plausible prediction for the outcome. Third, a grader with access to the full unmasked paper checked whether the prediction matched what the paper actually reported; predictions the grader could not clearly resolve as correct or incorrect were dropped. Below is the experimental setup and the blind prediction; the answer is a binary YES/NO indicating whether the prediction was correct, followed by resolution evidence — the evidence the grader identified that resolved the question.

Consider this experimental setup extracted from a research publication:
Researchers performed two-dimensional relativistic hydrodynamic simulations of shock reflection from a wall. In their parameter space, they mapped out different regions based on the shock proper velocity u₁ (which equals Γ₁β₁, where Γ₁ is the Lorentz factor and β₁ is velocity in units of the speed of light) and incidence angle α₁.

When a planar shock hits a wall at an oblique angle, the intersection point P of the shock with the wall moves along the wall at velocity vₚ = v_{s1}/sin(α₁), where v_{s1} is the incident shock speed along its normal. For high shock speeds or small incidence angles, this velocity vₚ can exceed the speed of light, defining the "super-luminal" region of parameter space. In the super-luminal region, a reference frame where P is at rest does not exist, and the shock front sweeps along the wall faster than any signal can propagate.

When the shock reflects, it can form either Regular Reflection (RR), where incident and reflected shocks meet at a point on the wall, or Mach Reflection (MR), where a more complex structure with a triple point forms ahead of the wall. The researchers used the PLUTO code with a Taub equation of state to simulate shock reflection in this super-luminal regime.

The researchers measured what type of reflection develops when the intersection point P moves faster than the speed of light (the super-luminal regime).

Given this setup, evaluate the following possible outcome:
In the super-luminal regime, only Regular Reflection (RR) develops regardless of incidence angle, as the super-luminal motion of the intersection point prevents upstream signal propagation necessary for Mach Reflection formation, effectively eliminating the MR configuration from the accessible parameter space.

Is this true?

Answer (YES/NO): YES